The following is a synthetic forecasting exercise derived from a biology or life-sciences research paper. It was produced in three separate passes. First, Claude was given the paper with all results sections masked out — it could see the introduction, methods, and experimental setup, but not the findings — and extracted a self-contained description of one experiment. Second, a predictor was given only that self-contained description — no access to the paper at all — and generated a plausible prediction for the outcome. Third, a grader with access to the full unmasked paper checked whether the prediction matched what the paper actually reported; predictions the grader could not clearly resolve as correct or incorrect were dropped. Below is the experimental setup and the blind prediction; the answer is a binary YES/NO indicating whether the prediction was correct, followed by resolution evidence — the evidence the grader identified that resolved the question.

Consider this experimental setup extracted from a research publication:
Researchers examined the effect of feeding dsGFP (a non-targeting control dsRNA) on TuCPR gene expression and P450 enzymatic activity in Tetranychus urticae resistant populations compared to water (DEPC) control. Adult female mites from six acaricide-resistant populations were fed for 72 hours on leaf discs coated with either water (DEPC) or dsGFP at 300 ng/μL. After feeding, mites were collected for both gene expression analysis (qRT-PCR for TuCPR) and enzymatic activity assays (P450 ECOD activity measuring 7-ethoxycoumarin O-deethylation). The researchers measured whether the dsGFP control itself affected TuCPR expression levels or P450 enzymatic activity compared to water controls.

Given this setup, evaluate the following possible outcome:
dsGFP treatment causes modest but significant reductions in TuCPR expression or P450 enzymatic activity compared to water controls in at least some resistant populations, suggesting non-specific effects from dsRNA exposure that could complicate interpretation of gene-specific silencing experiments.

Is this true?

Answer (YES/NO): NO